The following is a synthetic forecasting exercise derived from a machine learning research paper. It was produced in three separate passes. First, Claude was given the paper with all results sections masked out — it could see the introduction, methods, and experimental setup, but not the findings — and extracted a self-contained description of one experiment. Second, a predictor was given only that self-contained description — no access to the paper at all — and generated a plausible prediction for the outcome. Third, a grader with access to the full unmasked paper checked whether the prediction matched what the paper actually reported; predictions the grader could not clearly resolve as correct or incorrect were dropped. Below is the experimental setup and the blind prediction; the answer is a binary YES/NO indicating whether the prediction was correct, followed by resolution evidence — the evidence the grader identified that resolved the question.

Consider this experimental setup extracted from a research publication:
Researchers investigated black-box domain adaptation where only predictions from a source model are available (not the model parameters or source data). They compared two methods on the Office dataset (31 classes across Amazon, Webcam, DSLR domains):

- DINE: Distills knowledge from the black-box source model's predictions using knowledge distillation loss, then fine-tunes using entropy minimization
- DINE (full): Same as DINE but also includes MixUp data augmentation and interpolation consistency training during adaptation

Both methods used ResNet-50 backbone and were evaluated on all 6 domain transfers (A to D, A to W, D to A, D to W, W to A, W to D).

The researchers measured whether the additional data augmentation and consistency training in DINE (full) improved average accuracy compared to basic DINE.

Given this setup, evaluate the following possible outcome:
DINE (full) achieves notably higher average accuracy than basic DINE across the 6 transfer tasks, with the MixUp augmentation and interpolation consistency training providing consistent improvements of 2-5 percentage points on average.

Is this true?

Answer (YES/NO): NO